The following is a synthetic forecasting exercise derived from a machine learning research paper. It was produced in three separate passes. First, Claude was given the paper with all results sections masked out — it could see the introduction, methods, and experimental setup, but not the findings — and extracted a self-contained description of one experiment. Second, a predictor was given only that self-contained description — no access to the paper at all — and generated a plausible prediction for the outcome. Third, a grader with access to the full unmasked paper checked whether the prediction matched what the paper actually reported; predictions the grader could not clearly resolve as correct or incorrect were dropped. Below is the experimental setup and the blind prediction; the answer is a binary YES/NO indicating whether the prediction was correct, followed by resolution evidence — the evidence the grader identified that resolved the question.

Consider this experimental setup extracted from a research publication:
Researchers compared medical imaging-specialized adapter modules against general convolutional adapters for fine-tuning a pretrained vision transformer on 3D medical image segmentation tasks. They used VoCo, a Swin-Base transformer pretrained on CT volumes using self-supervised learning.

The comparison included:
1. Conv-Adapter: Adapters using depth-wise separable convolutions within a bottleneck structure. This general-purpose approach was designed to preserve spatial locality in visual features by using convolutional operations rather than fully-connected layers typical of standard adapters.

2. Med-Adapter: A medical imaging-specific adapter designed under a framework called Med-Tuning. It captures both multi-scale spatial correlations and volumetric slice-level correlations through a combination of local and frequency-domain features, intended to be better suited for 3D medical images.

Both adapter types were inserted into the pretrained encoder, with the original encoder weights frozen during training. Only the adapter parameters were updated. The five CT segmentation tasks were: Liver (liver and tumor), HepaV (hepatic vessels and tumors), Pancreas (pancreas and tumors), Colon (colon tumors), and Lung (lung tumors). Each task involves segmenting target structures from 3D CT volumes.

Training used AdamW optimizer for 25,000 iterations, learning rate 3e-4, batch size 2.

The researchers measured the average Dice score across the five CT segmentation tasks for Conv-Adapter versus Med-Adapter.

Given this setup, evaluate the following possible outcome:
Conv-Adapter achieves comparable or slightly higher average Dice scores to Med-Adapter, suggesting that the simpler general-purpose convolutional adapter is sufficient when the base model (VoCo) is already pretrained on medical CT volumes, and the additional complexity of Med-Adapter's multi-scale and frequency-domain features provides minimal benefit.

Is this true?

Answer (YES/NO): NO